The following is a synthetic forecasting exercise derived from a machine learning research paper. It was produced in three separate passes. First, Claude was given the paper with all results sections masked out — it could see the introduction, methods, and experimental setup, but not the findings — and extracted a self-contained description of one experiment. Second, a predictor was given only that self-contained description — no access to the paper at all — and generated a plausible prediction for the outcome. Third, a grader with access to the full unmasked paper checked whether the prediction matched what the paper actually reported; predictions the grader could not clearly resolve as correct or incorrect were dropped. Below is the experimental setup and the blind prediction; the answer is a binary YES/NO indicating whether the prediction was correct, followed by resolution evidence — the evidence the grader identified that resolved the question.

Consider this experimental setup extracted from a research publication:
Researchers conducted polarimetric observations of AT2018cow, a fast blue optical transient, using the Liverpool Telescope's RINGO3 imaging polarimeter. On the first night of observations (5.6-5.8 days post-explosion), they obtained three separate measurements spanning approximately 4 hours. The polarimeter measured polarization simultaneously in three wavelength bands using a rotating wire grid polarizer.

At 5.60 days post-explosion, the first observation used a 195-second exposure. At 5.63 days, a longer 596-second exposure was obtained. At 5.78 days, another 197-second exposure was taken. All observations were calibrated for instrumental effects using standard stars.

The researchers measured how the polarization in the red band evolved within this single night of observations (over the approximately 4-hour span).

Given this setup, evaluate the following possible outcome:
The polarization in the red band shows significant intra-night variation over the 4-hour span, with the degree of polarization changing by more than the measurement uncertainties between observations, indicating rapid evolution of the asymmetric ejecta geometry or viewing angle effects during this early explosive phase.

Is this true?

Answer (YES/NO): YES